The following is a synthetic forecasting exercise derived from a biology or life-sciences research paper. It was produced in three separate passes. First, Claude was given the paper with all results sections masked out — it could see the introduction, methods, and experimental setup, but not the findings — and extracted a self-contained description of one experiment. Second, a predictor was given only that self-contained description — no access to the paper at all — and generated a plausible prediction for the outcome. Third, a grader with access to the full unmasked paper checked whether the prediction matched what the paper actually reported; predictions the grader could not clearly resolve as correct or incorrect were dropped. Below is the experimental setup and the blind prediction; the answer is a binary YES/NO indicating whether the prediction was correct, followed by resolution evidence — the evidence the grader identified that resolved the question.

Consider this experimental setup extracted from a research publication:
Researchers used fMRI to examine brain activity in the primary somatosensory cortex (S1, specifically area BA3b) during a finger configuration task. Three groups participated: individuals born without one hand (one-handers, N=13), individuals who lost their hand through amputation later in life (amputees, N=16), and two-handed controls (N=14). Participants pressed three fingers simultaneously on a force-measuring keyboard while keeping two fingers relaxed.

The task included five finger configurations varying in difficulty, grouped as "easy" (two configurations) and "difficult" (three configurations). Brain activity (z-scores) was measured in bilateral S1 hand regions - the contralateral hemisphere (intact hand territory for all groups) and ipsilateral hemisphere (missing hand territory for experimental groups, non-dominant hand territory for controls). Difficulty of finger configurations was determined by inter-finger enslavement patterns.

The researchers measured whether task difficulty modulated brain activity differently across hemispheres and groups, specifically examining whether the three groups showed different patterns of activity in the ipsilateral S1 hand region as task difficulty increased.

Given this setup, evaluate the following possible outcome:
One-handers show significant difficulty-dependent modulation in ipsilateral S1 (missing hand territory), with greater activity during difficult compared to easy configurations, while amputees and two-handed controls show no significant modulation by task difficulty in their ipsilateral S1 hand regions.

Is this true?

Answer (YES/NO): NO